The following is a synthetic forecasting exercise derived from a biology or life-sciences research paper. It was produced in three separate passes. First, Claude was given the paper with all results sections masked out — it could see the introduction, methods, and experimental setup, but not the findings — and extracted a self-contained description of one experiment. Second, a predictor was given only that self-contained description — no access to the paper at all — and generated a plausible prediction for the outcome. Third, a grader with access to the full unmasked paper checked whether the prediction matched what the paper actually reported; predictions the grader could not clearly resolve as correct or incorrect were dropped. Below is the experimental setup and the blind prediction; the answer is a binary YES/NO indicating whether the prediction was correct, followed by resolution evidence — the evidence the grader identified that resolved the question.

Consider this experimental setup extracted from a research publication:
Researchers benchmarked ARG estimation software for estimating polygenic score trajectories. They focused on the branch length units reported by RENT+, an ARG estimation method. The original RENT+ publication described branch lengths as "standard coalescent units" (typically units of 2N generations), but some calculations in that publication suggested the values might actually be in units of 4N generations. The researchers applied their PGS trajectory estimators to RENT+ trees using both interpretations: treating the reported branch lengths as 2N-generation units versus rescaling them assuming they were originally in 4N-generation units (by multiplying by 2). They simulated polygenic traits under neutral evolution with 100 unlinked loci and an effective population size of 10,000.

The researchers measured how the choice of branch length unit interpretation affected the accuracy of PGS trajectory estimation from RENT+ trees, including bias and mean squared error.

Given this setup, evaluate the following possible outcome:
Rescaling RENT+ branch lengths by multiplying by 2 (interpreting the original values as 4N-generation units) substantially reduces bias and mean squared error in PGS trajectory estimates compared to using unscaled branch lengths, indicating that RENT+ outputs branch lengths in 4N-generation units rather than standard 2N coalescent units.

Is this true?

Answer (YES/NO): NO